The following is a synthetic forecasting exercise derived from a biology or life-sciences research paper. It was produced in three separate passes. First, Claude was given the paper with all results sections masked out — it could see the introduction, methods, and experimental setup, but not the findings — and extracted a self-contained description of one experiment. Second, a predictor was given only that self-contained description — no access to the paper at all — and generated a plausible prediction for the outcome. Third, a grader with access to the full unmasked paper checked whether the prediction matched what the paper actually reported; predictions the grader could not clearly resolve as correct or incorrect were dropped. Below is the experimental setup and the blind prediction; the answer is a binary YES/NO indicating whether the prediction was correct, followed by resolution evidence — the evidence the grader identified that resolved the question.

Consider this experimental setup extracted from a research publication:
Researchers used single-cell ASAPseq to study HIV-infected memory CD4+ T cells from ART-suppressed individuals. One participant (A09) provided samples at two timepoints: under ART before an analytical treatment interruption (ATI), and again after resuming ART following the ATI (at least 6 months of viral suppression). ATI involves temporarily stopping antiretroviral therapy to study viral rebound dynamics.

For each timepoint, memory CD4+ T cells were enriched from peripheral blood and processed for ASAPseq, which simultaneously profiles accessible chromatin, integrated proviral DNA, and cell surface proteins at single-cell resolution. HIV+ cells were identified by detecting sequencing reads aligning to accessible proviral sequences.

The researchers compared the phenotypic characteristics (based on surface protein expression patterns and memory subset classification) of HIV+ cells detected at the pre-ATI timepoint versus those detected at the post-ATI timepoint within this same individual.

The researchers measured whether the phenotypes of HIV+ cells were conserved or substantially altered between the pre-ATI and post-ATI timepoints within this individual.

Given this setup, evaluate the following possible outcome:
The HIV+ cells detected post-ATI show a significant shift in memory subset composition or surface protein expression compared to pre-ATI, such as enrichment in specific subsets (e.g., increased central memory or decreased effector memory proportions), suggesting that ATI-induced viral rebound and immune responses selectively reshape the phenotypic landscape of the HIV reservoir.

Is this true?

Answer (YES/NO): NO